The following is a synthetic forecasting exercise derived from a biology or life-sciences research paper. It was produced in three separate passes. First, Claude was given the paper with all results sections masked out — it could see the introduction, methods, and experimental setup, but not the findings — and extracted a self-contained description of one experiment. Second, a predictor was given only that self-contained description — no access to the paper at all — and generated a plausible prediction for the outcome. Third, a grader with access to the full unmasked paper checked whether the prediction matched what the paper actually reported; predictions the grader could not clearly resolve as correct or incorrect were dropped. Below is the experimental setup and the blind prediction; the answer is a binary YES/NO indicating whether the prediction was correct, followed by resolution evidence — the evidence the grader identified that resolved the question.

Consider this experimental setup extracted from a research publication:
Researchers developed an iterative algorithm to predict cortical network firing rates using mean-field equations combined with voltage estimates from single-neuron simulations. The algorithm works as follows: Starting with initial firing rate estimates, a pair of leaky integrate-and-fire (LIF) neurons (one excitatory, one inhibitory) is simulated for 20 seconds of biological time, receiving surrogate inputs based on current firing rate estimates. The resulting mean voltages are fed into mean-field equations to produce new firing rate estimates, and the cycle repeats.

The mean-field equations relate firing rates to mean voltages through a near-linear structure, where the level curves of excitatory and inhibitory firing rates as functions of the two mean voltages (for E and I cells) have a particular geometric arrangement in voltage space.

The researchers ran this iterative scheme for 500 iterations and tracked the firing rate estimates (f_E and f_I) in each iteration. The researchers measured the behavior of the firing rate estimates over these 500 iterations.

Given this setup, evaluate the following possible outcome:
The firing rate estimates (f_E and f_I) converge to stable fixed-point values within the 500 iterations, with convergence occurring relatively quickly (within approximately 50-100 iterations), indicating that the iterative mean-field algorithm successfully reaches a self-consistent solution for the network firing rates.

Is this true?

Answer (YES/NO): NO